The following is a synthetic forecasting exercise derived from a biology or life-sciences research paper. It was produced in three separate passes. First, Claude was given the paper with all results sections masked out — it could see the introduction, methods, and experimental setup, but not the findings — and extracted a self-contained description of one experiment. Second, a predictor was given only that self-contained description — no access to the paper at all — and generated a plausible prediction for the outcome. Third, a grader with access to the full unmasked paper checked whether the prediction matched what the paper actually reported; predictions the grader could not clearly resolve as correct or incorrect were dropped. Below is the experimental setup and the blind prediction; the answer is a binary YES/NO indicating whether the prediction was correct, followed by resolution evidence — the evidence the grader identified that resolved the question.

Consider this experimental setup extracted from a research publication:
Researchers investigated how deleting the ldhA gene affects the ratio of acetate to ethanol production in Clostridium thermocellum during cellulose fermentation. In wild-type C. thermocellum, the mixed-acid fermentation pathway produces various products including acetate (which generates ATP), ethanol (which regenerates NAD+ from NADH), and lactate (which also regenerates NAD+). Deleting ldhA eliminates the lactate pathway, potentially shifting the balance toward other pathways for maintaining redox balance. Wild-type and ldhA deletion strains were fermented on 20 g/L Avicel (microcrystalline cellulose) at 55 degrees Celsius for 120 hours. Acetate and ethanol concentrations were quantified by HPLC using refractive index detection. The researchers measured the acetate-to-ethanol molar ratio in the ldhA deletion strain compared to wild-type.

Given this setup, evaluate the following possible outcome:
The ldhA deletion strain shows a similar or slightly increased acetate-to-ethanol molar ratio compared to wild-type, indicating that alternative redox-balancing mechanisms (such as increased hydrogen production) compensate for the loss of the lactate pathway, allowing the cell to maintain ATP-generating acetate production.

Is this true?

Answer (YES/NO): YES